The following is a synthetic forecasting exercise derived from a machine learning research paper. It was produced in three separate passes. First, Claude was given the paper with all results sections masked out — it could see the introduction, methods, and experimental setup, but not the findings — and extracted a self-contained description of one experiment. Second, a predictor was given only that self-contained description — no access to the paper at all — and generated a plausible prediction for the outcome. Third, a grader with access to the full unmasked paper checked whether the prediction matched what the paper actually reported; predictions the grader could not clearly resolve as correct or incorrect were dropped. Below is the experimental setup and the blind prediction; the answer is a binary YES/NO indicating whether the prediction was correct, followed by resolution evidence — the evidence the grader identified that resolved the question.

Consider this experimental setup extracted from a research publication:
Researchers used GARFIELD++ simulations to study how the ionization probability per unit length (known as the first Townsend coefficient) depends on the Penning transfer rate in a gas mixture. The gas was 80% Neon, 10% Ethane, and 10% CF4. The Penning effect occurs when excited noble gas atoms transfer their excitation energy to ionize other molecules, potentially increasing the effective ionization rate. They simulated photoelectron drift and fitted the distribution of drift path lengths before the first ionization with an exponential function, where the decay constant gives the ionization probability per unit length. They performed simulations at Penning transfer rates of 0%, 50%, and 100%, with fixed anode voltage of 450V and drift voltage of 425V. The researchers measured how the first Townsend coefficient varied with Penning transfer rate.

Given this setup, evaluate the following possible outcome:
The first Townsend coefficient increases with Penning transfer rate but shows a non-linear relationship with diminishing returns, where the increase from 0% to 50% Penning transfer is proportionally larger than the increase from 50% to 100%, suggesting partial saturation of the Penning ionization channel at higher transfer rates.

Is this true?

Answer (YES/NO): NO